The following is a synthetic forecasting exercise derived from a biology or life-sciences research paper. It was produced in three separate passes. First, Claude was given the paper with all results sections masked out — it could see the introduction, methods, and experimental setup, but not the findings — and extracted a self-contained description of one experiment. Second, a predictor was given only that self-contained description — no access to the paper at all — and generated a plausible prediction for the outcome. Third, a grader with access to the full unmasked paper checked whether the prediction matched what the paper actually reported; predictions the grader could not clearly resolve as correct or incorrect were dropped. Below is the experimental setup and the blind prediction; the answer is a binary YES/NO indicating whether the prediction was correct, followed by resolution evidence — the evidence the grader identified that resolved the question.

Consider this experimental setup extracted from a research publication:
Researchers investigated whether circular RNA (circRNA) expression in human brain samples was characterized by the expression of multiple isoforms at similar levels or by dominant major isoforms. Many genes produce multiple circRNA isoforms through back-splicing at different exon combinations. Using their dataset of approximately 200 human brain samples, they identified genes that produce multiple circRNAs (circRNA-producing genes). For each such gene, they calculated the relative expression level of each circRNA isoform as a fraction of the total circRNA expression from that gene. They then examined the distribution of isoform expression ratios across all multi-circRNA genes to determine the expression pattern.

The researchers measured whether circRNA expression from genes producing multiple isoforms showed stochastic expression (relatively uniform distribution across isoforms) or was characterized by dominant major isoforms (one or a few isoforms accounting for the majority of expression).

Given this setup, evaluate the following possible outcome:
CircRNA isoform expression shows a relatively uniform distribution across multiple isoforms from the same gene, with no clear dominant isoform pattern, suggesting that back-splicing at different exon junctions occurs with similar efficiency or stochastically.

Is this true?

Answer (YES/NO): NO